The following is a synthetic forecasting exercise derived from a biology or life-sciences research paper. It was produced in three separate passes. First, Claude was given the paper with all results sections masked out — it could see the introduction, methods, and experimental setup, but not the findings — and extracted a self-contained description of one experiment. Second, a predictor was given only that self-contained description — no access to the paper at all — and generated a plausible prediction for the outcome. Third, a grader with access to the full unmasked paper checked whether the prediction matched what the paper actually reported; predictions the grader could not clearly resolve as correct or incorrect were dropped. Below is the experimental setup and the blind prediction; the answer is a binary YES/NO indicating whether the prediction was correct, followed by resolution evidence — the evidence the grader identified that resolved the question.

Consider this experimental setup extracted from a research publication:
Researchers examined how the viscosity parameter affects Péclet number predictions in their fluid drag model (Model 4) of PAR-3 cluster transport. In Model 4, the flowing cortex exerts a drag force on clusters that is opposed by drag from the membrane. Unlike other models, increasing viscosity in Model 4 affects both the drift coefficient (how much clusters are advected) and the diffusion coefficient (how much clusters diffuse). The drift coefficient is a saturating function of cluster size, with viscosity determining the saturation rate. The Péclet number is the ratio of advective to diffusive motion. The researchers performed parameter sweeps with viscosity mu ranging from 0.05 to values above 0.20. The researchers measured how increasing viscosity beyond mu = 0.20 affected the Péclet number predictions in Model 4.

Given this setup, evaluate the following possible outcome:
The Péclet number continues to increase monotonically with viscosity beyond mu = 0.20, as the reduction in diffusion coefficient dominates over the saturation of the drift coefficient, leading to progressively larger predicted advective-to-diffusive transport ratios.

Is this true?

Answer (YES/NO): YES